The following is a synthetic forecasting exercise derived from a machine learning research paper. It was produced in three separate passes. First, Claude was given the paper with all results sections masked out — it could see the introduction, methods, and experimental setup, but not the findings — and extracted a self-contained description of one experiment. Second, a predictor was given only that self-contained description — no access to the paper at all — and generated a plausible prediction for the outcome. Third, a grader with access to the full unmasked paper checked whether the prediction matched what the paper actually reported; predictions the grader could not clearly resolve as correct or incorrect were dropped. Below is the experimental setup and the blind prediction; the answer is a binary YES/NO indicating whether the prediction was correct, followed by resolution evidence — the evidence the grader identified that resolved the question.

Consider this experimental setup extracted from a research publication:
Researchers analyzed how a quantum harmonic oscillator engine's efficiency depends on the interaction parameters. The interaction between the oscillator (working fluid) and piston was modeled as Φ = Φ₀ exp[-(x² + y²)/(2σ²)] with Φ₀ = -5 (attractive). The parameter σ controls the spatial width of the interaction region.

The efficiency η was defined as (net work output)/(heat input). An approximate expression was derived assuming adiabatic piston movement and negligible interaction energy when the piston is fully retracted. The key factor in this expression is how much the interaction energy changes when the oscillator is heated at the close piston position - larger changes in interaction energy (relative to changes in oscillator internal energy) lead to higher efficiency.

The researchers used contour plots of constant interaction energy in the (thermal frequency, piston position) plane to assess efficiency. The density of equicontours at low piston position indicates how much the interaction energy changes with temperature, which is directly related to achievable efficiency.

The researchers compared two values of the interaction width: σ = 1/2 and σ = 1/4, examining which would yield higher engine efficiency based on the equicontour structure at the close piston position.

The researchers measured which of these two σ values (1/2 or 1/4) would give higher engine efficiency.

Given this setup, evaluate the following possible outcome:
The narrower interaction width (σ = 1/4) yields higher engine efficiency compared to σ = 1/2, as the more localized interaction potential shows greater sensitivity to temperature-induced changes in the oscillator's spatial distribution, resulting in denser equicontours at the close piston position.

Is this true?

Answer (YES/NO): NO